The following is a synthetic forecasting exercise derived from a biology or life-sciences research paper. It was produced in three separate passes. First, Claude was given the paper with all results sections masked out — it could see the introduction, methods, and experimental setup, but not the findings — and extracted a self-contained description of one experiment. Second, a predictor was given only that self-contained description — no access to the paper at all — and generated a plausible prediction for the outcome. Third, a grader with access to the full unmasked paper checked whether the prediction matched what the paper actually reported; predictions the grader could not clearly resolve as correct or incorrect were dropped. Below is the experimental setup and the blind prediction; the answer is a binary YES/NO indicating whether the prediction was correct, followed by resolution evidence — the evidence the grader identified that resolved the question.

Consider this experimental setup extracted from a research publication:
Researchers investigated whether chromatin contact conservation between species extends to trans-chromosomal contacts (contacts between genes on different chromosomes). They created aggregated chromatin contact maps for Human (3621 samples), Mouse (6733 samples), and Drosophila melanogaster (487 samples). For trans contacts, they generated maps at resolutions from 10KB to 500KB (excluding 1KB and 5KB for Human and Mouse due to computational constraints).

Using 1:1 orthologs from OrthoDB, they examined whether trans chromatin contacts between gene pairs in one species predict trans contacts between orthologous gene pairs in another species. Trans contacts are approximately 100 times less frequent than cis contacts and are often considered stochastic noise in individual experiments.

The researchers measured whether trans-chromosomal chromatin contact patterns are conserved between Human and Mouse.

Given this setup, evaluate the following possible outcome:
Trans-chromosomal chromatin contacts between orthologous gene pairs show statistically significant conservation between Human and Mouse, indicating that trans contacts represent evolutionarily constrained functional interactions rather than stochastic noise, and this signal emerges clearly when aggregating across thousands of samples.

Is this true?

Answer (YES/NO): YES